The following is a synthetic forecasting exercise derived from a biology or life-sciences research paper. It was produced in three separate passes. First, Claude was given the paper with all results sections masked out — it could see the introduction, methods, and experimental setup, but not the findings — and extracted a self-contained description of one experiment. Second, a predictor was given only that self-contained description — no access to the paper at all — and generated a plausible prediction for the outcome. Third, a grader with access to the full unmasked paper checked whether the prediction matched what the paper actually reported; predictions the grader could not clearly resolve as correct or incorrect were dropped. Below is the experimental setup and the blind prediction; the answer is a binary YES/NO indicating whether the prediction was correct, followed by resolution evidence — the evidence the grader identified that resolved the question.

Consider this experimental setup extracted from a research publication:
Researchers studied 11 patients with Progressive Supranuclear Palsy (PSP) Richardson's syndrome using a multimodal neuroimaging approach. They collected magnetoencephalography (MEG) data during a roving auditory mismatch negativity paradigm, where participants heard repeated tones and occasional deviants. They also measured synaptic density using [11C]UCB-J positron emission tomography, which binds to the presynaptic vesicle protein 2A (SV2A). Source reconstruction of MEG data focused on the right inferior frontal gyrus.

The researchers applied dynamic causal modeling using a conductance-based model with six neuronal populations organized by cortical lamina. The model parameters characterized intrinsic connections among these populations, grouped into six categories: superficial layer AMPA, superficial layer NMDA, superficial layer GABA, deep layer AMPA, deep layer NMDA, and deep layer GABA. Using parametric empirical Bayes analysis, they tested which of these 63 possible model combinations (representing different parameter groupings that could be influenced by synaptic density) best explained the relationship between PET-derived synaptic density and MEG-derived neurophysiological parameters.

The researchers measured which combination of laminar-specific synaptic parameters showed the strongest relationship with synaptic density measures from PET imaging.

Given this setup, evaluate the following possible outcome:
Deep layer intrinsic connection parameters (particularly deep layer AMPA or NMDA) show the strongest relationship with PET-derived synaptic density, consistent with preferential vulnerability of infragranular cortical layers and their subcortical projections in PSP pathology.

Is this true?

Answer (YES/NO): NO